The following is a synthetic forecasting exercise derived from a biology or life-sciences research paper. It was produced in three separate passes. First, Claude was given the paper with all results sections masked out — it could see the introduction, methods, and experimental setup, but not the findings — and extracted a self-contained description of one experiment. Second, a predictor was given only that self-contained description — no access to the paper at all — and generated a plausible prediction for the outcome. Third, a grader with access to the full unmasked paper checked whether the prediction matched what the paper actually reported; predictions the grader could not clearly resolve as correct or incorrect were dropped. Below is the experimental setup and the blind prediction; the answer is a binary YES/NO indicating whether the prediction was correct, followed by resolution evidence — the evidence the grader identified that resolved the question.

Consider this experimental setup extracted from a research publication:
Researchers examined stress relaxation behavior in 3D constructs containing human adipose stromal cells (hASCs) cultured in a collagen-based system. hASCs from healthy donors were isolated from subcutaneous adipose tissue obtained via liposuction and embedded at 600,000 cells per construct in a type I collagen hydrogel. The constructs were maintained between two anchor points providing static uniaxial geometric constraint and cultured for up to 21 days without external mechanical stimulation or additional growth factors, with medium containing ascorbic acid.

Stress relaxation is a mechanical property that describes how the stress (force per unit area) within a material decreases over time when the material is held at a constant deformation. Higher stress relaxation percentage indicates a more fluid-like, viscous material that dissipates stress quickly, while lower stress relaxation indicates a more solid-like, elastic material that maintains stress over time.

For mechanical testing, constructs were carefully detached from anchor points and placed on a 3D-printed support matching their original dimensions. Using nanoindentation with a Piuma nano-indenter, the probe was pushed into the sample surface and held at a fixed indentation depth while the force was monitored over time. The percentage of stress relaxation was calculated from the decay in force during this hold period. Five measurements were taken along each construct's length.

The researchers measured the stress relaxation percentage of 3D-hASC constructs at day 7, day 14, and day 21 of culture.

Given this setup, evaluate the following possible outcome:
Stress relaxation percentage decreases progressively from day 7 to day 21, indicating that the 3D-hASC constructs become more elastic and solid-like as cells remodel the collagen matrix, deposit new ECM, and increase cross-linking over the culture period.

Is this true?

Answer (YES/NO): YES